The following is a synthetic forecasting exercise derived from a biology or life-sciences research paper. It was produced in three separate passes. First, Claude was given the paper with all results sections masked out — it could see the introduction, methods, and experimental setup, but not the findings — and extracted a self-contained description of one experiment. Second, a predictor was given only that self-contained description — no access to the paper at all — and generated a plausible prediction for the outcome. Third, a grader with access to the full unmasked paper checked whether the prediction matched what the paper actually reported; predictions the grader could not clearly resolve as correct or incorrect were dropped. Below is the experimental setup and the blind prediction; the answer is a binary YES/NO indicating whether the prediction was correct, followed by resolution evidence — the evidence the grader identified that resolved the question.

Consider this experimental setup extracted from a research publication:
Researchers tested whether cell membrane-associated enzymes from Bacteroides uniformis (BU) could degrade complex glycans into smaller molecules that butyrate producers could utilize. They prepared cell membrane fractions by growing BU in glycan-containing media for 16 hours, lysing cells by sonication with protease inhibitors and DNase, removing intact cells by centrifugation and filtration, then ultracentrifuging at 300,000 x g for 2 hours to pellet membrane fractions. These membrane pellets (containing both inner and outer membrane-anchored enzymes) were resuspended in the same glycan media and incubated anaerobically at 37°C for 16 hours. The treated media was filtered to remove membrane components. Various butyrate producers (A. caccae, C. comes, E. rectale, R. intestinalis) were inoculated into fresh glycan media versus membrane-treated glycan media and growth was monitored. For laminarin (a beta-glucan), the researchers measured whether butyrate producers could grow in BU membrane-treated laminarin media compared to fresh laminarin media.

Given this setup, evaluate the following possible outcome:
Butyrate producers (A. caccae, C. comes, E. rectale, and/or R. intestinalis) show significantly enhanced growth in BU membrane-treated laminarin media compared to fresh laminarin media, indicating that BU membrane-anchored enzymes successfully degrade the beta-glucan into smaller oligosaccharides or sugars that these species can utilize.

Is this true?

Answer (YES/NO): YES